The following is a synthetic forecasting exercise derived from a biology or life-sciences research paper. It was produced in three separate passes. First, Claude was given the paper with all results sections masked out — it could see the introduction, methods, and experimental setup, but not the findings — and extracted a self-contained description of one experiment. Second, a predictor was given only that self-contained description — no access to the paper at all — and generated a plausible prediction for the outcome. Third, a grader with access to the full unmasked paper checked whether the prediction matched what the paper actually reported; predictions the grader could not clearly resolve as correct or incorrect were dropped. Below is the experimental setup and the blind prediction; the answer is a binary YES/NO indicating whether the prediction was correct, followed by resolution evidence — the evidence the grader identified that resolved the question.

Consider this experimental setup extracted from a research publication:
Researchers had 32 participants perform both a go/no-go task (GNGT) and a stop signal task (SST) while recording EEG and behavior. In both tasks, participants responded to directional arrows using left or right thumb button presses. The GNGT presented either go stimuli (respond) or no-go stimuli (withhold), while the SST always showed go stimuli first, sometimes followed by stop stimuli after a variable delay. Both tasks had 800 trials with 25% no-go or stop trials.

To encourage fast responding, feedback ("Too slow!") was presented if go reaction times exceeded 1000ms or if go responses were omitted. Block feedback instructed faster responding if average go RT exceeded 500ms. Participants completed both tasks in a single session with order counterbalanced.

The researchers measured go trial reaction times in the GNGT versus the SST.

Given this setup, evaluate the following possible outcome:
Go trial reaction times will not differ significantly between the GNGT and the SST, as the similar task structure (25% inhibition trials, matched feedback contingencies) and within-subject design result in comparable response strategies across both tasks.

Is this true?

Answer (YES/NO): NO